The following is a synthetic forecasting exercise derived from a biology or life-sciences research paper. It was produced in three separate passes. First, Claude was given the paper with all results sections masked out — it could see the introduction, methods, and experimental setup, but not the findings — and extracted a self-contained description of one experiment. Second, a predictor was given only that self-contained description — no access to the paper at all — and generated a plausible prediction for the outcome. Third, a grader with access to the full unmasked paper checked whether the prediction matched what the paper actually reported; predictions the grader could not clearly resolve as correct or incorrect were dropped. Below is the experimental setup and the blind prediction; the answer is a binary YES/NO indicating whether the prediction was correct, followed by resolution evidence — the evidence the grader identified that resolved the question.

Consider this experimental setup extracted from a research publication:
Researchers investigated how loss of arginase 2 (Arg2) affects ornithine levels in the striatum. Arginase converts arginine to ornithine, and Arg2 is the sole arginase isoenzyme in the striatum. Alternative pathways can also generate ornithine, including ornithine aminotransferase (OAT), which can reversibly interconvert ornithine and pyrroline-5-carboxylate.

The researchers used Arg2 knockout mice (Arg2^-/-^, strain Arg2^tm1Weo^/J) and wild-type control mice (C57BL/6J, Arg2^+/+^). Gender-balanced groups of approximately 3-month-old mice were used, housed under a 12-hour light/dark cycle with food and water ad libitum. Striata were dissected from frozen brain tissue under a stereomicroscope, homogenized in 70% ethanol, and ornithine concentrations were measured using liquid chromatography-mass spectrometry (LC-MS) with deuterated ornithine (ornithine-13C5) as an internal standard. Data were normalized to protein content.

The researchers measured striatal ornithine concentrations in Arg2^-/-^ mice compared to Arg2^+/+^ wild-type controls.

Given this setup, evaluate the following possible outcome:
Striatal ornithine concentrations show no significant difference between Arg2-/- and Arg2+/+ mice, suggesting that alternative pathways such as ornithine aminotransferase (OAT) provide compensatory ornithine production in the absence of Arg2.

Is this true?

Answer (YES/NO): YES